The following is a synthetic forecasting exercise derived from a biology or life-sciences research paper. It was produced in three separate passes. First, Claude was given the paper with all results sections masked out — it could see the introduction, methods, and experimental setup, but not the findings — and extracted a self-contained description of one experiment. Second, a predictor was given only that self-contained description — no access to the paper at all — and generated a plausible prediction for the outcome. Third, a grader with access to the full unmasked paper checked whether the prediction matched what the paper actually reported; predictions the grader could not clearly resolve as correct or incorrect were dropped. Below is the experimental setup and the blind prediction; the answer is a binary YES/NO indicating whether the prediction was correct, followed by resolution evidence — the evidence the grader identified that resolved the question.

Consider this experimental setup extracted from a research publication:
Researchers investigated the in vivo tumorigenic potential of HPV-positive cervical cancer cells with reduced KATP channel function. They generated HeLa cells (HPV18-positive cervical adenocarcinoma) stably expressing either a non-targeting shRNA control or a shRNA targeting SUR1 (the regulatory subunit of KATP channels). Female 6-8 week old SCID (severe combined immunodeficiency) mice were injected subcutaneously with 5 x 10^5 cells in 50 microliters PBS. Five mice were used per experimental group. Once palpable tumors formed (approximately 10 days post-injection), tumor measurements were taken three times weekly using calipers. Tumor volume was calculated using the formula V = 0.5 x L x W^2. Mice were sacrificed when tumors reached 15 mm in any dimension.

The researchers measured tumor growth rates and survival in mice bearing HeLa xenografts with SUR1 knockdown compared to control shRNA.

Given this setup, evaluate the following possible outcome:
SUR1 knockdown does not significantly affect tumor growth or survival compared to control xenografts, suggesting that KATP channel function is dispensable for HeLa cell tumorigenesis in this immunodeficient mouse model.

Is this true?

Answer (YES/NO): NO